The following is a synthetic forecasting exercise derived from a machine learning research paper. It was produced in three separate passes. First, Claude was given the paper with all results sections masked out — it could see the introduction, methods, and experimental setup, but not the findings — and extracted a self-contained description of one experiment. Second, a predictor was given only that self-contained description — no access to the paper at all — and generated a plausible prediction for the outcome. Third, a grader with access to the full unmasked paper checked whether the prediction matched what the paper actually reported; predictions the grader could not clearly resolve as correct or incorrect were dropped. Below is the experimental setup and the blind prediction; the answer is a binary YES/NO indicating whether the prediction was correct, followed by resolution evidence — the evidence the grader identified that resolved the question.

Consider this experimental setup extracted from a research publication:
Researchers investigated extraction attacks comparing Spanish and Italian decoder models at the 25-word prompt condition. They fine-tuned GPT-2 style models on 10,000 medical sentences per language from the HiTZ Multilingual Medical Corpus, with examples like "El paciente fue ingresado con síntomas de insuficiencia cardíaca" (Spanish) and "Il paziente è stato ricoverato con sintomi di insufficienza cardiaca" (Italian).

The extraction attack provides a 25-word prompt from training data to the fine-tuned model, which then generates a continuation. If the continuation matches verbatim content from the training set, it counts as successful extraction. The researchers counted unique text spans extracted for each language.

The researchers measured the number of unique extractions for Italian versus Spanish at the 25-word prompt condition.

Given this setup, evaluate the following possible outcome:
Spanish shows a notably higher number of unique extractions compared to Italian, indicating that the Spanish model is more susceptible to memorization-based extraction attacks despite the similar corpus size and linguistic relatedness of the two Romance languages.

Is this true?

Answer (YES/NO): NO